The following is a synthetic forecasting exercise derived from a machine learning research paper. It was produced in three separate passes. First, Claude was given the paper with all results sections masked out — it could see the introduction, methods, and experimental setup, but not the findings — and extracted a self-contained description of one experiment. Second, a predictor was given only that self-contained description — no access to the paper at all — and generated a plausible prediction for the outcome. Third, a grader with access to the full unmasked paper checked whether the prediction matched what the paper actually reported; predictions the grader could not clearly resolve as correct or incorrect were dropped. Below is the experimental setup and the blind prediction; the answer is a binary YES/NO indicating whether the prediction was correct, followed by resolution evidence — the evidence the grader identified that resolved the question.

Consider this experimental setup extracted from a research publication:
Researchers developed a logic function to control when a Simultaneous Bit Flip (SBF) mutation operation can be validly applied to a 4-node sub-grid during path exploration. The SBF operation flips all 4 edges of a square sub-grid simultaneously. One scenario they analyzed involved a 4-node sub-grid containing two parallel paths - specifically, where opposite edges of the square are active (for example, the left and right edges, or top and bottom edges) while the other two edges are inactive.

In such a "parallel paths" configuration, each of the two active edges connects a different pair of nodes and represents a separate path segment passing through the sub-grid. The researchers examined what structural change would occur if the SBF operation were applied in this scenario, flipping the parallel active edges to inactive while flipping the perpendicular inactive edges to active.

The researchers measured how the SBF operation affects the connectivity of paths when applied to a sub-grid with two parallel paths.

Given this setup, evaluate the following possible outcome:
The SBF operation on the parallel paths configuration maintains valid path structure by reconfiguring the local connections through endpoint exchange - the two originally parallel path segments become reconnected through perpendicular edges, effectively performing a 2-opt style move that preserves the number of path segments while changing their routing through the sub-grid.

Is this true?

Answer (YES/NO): NO